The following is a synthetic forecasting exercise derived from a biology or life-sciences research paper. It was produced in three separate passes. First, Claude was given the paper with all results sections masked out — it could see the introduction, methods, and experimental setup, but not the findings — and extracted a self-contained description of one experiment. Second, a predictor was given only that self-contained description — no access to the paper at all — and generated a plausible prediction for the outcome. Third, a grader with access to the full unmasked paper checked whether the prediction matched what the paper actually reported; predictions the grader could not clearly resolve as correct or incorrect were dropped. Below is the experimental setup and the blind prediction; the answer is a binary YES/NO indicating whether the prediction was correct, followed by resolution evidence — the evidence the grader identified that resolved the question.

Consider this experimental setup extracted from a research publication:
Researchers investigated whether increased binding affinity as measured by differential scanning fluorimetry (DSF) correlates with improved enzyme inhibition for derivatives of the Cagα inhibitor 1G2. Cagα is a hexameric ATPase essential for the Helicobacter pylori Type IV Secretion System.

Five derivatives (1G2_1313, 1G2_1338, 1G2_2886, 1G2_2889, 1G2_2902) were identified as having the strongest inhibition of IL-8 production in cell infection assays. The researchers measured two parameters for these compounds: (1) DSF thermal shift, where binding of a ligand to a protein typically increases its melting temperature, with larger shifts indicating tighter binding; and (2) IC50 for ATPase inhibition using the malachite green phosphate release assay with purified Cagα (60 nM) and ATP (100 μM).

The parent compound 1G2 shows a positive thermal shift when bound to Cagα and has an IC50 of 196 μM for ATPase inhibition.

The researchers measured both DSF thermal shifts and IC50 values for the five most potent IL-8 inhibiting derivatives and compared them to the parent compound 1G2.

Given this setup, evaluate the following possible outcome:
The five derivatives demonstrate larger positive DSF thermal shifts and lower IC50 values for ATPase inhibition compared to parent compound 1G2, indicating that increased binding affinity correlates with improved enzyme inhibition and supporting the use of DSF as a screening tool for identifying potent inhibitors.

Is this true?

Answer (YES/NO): NO